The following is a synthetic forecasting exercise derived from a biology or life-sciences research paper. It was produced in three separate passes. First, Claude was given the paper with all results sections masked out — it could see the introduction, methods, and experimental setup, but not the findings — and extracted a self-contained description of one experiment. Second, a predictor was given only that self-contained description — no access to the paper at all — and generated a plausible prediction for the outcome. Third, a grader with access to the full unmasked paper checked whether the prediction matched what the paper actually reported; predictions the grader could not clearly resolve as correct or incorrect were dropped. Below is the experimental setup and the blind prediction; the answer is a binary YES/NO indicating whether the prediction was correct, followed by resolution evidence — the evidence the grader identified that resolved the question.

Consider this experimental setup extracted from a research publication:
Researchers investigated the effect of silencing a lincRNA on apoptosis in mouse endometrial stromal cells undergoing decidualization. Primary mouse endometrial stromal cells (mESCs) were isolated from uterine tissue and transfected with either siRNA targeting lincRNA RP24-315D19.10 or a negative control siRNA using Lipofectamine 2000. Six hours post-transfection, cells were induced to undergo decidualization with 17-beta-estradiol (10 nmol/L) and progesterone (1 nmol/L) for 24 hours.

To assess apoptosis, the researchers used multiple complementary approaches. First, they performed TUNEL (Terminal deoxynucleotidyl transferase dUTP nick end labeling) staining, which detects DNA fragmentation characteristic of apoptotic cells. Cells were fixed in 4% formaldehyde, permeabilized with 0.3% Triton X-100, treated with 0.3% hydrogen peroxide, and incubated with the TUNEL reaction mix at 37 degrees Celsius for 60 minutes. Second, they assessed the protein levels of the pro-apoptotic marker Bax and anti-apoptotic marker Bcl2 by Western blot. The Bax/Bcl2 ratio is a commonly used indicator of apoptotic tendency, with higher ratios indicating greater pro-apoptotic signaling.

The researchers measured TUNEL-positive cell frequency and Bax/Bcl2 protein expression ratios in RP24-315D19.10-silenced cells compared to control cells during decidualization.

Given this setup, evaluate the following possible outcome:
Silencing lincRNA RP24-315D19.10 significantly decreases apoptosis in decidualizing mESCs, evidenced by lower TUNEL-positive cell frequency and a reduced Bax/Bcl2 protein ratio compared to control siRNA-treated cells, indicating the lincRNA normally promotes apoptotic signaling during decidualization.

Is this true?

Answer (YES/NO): NO